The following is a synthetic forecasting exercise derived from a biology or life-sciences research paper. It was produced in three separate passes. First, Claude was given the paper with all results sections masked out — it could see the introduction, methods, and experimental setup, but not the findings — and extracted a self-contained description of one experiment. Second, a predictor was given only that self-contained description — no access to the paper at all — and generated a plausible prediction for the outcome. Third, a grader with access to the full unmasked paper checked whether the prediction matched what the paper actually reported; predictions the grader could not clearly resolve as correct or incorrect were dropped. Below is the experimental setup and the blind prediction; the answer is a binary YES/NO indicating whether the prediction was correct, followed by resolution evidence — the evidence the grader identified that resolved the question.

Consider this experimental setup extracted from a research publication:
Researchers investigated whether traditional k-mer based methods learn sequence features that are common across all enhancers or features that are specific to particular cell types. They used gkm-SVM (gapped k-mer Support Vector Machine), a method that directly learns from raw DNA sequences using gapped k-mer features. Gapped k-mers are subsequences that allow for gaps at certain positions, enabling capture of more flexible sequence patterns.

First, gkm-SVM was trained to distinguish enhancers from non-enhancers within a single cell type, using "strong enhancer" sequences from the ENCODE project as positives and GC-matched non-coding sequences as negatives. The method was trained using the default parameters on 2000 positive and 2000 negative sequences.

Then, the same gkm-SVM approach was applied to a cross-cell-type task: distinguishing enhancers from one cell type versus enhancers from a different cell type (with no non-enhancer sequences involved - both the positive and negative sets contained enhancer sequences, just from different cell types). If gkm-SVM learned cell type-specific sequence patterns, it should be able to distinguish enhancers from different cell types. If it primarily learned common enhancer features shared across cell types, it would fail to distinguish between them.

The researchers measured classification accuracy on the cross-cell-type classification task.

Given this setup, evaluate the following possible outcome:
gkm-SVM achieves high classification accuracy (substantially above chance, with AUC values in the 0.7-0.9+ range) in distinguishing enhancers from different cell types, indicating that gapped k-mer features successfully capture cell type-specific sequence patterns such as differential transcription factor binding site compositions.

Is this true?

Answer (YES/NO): NO